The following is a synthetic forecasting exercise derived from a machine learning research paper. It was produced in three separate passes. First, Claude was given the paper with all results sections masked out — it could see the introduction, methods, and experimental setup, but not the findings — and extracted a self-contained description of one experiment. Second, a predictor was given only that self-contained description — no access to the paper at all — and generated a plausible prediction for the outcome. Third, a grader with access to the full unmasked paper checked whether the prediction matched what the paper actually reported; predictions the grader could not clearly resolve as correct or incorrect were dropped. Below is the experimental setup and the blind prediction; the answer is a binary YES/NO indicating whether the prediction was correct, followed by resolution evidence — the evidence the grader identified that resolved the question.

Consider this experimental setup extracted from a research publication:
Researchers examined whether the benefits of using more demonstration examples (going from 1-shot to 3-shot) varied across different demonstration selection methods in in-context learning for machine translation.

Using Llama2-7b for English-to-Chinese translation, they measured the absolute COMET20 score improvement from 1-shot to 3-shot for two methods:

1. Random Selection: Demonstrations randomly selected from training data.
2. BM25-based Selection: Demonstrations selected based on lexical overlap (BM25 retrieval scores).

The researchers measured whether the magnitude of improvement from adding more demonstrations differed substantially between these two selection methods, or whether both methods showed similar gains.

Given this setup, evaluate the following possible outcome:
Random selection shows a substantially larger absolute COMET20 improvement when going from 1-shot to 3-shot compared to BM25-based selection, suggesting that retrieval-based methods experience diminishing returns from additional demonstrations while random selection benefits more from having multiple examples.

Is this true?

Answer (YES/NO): NO